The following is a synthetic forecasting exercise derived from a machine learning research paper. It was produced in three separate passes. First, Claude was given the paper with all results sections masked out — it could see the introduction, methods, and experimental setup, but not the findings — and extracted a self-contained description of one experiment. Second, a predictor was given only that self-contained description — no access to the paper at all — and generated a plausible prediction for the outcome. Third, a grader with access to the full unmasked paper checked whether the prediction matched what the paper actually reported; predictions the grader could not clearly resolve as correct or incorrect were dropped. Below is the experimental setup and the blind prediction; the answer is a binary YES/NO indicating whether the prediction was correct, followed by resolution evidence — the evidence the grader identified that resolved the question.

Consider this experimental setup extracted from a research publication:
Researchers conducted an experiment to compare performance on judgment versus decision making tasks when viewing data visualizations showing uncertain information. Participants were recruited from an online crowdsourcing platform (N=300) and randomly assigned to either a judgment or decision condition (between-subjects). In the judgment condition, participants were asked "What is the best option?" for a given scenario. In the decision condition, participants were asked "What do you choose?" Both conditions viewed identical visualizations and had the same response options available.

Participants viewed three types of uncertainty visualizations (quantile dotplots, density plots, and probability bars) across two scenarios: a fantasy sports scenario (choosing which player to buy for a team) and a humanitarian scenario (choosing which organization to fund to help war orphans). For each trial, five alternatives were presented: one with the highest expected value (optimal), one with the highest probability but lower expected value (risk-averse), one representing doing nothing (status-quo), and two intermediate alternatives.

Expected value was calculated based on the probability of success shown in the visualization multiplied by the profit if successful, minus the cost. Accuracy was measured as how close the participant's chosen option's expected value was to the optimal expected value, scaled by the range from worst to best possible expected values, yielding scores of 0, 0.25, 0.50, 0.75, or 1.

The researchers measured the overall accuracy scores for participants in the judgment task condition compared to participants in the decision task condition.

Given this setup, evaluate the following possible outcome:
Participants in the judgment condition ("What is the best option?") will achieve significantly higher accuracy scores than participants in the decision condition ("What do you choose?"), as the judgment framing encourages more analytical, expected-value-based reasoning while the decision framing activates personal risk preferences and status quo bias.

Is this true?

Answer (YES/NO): NO